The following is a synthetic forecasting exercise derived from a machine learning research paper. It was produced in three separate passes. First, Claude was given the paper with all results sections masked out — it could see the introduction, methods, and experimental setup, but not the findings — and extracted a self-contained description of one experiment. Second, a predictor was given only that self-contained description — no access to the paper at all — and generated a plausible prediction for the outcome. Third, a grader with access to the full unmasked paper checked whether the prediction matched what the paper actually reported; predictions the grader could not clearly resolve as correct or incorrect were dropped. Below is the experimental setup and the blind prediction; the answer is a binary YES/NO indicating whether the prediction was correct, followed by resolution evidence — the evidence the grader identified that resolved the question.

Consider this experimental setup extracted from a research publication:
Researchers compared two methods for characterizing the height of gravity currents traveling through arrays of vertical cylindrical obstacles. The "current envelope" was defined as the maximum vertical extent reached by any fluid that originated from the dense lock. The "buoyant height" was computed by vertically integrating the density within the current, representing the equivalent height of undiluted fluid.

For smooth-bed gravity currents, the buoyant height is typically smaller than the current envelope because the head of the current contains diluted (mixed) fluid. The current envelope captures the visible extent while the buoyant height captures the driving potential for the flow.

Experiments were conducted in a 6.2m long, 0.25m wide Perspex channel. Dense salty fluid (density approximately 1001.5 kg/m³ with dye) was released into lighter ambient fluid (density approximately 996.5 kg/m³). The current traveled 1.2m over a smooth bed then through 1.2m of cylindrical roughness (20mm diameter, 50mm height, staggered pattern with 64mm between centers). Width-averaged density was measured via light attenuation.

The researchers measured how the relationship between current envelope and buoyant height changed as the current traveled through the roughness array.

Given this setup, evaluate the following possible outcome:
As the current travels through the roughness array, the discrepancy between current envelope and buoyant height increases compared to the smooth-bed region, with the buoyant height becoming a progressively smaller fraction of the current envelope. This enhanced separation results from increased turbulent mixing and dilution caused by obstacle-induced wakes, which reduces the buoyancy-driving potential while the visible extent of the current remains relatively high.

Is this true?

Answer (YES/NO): YES